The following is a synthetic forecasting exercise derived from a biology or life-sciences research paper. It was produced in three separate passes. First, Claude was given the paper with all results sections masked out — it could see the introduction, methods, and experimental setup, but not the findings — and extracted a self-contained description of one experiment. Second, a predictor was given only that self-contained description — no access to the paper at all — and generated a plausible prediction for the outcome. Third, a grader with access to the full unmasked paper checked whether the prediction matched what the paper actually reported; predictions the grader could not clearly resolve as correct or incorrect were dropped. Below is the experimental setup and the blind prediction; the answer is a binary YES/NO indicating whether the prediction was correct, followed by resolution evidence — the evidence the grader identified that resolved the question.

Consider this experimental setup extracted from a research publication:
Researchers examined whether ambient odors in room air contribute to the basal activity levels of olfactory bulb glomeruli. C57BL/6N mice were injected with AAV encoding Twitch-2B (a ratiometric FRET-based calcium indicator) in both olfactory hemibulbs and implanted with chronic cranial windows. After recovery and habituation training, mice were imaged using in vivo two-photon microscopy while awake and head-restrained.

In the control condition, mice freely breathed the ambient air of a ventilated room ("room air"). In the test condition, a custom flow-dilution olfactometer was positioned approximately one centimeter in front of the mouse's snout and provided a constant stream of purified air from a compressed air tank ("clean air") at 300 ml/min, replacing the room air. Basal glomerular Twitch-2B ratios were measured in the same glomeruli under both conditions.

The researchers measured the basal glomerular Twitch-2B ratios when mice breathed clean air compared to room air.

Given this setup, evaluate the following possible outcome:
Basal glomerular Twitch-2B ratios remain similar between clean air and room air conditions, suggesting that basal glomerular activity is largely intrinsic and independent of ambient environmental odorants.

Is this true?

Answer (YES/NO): YES